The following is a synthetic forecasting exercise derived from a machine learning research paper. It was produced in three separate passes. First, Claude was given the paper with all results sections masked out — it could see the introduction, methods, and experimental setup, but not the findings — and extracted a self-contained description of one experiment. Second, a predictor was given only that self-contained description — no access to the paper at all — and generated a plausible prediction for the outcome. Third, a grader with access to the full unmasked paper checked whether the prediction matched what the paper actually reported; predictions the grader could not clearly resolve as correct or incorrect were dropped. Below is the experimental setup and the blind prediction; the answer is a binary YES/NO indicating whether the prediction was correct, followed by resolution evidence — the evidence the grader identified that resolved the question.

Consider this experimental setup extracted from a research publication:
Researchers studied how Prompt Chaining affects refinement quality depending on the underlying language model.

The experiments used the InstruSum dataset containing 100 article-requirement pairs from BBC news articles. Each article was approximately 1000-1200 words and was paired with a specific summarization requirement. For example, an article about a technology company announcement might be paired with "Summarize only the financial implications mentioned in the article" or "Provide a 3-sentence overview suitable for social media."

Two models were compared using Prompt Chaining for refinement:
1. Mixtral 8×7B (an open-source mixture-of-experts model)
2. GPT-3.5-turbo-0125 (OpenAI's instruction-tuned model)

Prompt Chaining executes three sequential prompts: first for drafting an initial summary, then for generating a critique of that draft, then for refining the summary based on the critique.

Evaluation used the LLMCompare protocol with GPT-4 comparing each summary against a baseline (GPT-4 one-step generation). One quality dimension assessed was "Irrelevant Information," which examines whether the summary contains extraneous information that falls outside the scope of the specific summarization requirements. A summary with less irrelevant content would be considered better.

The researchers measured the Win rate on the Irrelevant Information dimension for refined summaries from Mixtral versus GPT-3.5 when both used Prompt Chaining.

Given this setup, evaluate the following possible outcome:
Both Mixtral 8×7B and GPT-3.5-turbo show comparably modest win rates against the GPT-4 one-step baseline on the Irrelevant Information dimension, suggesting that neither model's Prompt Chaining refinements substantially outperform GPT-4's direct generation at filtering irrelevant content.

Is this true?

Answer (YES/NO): YES